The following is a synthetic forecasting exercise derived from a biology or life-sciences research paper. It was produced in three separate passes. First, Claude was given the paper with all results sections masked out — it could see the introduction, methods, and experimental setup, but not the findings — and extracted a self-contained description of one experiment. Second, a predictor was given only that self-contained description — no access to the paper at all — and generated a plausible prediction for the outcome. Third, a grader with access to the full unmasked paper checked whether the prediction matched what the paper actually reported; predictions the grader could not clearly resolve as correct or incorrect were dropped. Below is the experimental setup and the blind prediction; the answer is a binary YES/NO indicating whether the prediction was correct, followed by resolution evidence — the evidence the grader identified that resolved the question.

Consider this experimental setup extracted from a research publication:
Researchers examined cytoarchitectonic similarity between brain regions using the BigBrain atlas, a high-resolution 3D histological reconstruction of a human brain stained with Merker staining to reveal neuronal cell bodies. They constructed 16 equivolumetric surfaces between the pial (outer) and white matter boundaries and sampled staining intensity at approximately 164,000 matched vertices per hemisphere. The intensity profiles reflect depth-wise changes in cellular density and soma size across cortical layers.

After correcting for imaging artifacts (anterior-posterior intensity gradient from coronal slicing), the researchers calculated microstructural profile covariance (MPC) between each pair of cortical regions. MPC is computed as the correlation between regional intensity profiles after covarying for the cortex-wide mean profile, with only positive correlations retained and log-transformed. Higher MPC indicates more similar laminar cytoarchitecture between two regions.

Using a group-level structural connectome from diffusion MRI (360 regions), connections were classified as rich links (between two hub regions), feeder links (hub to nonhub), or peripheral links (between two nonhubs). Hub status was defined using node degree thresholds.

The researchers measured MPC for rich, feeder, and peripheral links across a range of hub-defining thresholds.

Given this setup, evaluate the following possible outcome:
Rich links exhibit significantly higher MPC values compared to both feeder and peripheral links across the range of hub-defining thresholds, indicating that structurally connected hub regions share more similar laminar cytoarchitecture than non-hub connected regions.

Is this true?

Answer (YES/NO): YES